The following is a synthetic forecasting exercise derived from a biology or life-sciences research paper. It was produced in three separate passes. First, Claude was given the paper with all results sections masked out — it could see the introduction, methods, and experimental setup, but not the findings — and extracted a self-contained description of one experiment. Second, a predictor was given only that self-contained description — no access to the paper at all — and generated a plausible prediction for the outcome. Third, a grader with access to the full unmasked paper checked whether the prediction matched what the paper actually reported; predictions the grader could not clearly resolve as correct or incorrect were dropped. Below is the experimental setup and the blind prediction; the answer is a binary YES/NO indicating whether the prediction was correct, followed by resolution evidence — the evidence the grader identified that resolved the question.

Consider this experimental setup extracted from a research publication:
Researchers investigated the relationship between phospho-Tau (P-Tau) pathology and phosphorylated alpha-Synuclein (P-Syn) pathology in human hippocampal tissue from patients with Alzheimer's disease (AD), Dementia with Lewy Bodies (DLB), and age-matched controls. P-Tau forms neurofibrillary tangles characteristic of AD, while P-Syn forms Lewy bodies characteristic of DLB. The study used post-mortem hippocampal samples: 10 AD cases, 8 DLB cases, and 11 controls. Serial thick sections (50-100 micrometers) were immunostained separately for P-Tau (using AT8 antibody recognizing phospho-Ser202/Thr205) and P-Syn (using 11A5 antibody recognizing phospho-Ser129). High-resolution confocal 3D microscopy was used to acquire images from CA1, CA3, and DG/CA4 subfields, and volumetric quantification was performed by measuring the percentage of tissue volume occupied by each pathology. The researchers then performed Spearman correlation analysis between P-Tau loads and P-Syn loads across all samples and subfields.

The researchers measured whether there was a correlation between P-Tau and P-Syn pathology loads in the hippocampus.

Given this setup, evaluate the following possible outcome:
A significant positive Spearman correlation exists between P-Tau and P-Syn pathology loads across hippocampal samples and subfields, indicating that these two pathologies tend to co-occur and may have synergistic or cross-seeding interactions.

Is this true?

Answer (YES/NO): YES